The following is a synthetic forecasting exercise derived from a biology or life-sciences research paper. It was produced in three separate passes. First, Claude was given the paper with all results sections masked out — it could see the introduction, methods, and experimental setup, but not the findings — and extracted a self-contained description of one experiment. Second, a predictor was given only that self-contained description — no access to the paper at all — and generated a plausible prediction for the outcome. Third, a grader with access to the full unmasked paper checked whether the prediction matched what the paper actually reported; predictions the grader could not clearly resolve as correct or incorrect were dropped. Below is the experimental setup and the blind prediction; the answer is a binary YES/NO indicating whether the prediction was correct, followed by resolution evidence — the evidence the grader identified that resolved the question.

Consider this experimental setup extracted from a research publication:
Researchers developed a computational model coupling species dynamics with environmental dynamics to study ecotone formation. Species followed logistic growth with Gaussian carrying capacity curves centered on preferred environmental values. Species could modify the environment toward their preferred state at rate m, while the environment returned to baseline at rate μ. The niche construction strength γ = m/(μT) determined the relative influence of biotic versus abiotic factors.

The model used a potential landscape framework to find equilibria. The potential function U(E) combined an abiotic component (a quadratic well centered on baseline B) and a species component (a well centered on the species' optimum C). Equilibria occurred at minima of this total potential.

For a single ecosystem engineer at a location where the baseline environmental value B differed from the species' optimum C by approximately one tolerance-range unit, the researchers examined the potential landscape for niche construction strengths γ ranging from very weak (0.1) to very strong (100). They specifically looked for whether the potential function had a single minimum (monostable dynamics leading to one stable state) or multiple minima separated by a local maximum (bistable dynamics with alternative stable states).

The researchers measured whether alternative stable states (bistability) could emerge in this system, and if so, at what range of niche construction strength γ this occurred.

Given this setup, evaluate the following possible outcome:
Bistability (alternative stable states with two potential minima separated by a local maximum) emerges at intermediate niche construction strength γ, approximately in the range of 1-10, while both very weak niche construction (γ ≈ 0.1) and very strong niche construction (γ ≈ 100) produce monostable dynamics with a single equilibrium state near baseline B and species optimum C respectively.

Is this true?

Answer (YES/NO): NO